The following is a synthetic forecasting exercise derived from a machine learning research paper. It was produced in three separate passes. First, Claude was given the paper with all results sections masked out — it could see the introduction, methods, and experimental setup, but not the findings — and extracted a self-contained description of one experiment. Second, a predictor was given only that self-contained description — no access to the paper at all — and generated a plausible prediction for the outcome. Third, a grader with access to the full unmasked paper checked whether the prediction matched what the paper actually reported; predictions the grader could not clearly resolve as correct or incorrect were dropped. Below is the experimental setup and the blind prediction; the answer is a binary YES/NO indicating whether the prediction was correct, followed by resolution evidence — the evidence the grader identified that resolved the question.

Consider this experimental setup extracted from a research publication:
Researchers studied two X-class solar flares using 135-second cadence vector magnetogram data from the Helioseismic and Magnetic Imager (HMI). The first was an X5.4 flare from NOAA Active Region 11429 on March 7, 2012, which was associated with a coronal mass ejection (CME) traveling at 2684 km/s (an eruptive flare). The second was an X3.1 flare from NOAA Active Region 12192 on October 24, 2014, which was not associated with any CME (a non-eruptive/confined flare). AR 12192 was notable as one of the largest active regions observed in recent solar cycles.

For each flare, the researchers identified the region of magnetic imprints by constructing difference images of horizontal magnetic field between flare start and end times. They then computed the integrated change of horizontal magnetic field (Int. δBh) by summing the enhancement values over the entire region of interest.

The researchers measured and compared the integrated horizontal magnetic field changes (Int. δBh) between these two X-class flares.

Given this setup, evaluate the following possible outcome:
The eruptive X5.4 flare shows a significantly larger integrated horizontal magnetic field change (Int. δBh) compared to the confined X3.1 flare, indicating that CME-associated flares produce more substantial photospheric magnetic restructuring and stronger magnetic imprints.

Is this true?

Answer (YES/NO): NO